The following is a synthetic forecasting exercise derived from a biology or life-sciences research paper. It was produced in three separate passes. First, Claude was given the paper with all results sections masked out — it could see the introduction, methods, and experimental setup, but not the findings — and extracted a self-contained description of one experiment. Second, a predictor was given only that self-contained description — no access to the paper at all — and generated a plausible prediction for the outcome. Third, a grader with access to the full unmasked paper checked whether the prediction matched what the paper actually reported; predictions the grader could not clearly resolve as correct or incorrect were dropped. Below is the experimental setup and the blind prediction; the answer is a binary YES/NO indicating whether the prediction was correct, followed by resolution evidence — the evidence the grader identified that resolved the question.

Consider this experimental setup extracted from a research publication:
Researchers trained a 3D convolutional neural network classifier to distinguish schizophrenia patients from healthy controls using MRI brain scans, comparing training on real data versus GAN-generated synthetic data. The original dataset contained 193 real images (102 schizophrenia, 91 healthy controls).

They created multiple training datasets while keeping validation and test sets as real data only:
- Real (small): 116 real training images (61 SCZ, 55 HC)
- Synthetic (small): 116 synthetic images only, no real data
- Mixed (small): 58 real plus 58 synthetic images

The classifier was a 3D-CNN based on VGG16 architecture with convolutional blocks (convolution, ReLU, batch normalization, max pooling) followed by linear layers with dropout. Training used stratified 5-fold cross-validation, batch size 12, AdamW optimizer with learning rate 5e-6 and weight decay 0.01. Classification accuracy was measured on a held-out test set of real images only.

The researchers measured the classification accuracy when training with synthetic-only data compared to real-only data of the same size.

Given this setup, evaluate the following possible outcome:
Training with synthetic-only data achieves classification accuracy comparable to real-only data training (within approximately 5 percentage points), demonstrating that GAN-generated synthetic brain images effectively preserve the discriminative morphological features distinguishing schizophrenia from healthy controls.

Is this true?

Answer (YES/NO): YES